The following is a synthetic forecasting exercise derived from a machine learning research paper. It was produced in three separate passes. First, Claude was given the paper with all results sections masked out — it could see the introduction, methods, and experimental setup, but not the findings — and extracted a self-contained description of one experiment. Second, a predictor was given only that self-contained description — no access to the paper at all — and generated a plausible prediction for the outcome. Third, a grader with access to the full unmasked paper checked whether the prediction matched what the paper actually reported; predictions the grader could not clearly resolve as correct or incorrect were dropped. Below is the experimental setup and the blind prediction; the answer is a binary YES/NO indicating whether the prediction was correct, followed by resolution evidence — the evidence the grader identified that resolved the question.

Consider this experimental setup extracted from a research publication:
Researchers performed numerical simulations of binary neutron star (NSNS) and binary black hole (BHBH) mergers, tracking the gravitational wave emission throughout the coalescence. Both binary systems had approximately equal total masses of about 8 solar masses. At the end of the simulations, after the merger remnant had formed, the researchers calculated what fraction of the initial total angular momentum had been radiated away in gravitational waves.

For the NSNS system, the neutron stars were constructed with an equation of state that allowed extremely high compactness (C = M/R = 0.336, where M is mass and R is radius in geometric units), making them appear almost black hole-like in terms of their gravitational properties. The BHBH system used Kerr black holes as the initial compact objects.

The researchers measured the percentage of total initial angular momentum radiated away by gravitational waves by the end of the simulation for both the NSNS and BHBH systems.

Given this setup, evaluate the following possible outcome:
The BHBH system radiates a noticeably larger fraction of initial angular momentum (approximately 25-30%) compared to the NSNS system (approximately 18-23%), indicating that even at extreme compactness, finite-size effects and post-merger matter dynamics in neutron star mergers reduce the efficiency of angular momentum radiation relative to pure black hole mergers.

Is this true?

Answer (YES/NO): YES